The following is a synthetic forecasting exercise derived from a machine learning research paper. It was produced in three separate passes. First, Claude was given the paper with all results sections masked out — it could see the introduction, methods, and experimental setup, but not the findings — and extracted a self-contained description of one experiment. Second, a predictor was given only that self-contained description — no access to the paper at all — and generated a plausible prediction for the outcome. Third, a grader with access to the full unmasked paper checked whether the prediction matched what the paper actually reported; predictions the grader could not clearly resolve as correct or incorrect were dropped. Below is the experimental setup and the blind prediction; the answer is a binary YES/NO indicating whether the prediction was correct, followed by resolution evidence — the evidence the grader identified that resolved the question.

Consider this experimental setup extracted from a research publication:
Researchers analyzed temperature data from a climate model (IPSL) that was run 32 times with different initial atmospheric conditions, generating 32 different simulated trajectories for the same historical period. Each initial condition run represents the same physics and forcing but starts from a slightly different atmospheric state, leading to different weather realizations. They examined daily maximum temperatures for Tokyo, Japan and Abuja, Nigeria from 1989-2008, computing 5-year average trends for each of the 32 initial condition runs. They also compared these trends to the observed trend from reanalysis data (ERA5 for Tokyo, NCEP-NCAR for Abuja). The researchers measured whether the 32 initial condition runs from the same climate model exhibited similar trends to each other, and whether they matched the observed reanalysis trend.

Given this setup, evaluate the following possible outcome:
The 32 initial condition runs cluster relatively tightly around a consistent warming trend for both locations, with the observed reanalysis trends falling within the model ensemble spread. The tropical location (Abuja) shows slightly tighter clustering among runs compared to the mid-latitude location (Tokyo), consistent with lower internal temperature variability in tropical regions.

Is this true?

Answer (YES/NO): NO